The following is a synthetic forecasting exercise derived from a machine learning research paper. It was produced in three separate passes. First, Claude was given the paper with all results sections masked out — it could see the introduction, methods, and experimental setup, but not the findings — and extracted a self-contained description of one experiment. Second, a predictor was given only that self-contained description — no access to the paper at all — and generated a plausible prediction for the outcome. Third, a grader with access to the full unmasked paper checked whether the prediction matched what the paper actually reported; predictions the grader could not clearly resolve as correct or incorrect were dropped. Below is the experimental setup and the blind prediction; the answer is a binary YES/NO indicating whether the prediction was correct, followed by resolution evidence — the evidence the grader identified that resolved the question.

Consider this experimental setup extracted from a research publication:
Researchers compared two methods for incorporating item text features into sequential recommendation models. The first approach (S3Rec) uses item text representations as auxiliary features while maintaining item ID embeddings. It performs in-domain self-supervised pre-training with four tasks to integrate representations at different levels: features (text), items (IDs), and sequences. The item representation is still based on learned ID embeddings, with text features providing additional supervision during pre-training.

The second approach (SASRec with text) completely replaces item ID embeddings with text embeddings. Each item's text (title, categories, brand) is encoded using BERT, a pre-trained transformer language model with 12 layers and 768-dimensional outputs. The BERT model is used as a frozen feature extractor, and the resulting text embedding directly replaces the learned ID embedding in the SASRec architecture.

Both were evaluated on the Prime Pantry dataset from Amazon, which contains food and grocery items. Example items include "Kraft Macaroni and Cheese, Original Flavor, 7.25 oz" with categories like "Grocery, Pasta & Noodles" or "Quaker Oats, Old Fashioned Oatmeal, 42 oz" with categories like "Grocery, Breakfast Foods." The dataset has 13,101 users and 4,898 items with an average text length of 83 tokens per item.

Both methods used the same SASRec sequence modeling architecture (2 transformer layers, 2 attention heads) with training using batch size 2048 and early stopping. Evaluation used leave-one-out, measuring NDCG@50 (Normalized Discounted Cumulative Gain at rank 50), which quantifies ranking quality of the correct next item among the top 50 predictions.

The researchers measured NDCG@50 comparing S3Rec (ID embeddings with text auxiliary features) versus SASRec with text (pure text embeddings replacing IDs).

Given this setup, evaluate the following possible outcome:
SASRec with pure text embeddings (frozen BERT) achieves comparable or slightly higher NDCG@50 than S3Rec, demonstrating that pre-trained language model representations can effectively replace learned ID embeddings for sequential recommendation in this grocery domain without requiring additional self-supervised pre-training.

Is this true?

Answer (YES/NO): NO